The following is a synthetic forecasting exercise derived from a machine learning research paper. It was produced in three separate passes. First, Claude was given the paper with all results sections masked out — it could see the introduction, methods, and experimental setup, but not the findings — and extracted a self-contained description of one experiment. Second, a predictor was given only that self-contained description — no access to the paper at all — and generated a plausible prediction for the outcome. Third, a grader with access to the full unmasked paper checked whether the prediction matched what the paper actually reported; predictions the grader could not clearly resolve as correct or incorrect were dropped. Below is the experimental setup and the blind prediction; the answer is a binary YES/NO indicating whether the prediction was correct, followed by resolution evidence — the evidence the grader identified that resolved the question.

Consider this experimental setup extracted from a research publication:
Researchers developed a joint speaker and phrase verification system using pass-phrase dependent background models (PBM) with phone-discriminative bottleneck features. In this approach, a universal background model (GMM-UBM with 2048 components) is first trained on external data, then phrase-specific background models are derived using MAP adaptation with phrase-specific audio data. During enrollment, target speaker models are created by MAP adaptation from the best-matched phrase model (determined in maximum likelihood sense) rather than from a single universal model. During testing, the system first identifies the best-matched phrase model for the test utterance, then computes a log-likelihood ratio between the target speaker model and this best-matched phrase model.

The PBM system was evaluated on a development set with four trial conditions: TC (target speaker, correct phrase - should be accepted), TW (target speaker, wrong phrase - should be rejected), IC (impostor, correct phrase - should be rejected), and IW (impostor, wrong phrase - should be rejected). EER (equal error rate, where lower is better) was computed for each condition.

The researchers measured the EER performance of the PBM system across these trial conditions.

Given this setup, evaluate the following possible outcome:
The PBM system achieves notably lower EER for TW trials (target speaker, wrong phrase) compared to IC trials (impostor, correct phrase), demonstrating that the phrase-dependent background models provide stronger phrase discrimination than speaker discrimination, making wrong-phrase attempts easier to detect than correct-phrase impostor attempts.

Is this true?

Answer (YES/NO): YES